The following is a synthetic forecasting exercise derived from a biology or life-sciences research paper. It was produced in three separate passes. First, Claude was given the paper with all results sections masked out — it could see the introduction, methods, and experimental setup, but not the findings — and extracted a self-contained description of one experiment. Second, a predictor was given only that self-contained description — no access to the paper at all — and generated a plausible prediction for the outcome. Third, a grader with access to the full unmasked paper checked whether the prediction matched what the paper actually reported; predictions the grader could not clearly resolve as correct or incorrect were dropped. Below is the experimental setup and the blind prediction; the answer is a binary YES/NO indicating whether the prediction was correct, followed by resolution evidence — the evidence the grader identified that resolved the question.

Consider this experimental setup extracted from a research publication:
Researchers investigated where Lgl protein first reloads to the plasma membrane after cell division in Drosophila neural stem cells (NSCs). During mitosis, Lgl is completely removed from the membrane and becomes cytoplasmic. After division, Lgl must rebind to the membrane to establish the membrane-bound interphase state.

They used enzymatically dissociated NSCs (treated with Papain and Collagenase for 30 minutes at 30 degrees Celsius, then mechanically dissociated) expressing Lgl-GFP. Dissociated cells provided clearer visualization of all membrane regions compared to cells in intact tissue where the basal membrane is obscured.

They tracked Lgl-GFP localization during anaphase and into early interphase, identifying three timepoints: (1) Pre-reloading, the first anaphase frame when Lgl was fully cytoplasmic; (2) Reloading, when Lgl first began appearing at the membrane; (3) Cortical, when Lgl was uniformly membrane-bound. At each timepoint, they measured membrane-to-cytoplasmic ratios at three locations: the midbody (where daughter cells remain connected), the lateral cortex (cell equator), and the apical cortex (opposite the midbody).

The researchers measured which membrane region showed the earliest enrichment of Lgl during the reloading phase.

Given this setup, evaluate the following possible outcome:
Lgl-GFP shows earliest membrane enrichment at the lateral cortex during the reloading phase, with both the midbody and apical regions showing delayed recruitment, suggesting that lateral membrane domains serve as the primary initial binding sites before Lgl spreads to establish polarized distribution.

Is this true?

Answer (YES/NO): NO